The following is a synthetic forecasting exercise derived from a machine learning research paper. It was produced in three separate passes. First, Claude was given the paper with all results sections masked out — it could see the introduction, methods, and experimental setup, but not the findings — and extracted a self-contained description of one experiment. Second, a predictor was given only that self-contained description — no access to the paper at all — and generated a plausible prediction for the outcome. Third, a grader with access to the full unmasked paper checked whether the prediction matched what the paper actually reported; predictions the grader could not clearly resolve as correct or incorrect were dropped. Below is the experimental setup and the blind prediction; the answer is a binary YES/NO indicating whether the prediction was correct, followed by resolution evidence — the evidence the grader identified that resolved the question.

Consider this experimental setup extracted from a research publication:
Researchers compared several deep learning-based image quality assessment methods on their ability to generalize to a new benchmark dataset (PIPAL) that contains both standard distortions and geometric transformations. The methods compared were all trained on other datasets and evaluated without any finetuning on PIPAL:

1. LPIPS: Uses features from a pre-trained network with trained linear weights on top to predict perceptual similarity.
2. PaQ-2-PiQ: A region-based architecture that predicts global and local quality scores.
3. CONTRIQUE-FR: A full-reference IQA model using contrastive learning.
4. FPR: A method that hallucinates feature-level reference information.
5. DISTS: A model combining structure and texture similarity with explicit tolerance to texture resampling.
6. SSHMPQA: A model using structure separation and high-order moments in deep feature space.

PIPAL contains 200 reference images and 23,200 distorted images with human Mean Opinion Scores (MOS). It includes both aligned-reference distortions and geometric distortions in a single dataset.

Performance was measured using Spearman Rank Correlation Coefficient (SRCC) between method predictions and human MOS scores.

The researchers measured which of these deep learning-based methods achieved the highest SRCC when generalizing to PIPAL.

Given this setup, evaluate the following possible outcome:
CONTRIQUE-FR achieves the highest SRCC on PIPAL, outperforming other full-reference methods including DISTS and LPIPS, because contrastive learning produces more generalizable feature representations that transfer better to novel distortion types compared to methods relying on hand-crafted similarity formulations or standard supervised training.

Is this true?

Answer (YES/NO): NO